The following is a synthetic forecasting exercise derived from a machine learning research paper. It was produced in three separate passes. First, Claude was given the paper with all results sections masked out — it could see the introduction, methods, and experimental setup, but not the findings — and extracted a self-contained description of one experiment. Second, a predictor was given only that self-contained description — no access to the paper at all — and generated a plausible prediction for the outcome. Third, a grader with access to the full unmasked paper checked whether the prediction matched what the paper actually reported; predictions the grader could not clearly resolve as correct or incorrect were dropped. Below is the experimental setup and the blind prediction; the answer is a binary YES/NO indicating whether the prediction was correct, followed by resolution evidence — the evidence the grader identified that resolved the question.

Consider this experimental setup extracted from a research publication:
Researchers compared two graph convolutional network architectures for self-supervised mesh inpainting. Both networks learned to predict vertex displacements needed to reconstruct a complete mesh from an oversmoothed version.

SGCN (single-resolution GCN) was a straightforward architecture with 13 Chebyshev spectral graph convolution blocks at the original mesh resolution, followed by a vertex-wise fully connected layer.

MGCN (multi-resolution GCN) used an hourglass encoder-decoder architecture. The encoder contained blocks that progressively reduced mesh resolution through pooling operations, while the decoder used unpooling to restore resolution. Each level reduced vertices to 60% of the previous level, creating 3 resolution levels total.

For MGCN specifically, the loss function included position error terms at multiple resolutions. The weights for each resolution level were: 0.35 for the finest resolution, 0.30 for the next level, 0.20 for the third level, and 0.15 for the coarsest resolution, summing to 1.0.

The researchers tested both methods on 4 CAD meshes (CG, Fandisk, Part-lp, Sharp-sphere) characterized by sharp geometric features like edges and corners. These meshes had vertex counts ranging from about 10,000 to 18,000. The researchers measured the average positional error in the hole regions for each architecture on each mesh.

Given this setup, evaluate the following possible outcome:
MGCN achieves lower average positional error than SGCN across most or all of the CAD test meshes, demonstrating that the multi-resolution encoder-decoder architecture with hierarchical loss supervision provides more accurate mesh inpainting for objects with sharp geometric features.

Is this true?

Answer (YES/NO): NO